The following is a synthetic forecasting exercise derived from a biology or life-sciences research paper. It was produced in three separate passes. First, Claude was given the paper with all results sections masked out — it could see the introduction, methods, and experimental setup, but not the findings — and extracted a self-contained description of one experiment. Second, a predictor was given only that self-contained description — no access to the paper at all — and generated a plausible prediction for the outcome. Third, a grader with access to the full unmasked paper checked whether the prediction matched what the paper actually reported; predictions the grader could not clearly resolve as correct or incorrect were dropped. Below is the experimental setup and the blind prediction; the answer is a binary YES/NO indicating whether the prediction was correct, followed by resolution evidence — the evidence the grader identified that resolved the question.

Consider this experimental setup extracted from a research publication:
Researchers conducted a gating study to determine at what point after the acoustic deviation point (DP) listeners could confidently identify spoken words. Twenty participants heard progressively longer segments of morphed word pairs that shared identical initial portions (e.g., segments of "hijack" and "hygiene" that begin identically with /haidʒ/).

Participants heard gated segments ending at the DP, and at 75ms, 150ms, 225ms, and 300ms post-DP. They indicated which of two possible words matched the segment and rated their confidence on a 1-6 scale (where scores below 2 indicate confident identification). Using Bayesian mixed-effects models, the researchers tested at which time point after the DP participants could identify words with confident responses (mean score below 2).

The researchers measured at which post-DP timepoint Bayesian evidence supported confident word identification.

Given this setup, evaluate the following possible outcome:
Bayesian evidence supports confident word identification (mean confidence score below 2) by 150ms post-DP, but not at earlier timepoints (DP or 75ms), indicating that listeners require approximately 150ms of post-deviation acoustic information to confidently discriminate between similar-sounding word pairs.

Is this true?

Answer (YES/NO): YES